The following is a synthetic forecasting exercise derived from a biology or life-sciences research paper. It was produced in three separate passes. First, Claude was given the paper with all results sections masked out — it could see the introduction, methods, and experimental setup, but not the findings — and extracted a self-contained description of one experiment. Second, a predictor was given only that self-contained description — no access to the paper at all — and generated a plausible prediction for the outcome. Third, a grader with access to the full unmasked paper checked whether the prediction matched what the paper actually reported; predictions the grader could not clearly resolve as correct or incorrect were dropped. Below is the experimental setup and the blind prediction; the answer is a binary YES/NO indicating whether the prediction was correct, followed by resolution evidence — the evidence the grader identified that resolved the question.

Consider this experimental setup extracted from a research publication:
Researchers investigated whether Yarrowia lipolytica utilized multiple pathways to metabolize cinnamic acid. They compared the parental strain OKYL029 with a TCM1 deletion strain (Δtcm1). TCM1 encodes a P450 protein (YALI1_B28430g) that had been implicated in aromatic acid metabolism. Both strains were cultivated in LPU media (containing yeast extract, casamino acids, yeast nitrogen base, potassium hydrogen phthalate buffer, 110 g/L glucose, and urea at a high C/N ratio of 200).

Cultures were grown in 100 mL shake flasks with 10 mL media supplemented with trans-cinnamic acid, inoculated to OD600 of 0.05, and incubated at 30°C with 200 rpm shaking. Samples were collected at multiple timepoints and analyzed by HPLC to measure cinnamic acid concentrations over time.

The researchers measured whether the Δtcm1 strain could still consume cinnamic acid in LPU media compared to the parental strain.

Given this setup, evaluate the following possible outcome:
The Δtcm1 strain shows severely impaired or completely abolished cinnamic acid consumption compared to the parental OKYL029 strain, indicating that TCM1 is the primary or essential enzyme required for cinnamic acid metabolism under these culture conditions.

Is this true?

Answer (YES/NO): NO